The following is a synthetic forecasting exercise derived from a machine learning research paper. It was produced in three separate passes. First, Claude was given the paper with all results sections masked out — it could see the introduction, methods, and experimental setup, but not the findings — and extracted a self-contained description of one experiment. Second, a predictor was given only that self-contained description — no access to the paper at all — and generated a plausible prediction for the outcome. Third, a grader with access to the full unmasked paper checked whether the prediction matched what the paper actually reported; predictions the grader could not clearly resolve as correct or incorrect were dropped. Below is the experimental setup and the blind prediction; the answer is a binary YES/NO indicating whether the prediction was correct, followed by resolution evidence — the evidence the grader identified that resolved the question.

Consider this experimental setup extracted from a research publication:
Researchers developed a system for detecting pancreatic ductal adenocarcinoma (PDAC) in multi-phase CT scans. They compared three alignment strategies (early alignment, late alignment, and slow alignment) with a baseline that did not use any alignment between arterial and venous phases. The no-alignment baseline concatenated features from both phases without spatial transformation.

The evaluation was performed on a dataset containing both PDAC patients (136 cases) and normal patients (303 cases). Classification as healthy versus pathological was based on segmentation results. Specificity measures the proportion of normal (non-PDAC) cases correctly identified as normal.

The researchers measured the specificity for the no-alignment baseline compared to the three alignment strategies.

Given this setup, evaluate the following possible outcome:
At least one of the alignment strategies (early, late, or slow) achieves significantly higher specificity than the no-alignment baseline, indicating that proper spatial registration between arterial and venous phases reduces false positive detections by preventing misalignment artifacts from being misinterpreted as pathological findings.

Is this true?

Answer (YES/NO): NO